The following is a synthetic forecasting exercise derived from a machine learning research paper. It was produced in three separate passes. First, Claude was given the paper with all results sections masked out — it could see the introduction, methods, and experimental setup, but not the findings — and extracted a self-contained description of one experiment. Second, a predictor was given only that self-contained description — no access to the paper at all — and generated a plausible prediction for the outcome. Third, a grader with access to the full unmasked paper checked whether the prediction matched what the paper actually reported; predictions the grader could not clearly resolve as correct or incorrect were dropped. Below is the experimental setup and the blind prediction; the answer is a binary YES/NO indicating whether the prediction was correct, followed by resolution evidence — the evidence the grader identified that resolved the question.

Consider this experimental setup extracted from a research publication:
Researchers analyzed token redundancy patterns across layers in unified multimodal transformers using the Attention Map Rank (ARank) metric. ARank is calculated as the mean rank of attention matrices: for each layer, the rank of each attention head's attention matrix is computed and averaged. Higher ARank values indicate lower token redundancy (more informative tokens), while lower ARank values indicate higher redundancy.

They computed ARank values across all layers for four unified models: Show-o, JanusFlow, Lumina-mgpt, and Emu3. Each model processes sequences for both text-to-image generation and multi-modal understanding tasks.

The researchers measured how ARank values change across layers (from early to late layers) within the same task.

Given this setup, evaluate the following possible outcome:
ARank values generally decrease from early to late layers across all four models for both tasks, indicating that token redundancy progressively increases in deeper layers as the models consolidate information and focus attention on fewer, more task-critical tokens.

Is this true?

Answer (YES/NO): YES